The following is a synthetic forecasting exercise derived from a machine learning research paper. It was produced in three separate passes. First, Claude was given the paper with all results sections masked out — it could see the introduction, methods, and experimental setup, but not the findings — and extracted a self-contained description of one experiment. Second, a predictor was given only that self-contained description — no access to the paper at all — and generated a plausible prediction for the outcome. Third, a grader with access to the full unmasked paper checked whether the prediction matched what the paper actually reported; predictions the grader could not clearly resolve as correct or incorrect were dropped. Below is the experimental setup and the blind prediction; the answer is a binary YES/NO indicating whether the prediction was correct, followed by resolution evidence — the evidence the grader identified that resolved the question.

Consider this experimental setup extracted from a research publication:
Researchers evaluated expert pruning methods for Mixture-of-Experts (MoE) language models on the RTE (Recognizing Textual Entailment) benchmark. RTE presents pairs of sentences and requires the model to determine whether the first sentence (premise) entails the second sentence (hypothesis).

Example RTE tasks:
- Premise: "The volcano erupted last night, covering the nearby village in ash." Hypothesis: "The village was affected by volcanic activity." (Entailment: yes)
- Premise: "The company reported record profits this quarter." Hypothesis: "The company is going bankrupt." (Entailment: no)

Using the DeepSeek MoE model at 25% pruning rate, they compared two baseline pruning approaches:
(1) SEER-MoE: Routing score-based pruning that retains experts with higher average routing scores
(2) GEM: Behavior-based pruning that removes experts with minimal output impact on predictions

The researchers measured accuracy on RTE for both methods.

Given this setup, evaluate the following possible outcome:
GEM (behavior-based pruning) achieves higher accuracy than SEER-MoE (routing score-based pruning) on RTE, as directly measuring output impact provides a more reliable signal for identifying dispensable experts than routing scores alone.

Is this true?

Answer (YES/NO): NO